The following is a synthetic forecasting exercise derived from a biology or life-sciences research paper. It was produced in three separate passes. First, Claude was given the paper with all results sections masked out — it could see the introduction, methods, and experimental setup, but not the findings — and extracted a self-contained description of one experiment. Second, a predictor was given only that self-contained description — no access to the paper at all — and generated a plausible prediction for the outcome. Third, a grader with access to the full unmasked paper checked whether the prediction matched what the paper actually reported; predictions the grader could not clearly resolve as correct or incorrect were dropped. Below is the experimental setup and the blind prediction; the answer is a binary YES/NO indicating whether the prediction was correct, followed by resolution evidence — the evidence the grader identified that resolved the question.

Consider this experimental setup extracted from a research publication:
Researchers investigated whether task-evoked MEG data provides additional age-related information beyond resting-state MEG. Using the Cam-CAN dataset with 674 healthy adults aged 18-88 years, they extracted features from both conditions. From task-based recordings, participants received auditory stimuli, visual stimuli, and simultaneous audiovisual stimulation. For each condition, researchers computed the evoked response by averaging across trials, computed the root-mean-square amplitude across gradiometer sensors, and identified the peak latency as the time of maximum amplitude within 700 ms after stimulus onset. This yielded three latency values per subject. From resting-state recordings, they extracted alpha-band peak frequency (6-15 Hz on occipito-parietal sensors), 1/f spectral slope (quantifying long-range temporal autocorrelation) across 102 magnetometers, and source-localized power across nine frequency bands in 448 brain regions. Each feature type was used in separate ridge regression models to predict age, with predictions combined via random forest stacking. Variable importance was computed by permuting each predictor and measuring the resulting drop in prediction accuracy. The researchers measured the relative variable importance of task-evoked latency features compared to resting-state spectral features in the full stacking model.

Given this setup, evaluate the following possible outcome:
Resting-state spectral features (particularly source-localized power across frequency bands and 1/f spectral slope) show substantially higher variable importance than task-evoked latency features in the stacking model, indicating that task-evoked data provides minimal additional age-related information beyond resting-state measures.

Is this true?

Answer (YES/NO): NO